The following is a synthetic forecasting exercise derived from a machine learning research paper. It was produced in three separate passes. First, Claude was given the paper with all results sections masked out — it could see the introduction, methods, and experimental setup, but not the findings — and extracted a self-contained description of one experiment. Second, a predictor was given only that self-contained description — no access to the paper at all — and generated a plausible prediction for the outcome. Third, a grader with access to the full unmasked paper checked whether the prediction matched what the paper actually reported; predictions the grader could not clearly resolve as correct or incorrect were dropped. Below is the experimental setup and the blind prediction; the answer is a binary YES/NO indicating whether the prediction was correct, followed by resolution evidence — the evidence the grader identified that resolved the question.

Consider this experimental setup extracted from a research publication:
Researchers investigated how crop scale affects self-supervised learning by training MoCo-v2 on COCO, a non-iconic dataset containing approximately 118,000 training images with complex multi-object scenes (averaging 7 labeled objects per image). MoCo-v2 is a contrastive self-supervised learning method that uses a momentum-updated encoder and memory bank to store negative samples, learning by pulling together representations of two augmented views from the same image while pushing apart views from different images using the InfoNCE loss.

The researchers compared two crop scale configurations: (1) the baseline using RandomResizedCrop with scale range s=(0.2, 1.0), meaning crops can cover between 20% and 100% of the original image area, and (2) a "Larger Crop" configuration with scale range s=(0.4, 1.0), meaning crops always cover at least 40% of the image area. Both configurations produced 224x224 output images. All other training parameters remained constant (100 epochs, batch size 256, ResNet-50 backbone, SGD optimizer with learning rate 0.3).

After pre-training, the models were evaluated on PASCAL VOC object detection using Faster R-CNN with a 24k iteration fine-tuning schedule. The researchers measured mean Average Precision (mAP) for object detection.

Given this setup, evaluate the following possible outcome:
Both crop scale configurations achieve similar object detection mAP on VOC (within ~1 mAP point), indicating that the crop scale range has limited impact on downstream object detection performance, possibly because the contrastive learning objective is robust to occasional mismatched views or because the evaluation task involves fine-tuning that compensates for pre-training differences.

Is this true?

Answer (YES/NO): NO